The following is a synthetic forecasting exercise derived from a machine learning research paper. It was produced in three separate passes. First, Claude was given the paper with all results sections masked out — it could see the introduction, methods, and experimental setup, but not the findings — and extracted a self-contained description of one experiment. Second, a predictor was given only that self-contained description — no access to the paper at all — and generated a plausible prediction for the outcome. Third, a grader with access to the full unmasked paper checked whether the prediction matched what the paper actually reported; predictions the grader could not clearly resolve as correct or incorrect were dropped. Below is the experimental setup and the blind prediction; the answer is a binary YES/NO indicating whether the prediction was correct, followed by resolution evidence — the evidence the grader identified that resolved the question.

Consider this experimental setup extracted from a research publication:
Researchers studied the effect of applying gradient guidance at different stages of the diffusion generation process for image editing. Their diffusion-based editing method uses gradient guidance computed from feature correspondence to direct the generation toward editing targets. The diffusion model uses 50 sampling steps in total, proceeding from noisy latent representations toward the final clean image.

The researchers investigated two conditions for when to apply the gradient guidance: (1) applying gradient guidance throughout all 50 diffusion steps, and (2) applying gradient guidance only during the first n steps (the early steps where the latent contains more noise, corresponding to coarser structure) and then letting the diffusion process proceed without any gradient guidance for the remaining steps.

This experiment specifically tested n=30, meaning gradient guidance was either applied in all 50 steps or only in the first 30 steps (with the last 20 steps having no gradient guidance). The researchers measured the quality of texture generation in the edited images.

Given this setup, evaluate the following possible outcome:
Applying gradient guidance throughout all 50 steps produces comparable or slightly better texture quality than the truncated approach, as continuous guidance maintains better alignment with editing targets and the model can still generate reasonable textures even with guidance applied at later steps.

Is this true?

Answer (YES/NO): NO